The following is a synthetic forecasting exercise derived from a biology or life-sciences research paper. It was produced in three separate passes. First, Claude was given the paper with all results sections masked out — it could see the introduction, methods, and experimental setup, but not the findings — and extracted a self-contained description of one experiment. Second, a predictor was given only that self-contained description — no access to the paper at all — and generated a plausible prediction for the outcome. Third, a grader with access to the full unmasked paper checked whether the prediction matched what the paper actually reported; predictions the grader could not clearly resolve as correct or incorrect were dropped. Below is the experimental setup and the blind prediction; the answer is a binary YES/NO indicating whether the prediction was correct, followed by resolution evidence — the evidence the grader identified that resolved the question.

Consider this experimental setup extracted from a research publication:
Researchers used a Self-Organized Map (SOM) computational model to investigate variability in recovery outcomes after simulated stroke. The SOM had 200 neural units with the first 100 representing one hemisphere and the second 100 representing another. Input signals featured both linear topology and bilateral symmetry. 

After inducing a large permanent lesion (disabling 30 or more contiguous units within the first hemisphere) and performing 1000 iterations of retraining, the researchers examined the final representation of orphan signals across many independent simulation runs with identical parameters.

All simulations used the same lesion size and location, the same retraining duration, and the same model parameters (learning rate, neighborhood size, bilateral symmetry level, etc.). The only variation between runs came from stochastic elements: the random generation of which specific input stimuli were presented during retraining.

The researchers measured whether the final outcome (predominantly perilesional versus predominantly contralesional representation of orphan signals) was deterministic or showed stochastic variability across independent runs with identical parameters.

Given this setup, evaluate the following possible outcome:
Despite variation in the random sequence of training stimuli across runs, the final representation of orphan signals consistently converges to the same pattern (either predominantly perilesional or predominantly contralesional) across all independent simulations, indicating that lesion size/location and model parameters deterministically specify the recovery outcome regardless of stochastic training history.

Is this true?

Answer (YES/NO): NO